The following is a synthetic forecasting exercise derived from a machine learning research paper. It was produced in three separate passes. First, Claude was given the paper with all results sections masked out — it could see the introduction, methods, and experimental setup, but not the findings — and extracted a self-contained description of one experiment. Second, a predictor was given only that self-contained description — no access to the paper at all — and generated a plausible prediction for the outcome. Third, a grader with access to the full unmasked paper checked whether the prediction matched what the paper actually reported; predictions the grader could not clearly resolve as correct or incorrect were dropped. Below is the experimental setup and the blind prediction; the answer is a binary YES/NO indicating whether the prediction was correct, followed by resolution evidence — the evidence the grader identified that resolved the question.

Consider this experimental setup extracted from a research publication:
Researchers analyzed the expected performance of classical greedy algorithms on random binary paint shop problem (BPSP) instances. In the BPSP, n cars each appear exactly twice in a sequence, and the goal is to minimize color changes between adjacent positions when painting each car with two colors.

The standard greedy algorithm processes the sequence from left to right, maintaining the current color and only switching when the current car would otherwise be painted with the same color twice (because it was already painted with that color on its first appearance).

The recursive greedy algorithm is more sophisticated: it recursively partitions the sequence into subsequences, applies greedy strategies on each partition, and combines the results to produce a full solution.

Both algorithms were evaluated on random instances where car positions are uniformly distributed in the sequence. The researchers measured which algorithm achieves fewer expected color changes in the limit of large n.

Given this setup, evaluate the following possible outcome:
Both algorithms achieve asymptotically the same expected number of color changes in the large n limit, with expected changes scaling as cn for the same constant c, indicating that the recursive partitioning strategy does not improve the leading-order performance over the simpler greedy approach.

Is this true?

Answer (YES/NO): NO